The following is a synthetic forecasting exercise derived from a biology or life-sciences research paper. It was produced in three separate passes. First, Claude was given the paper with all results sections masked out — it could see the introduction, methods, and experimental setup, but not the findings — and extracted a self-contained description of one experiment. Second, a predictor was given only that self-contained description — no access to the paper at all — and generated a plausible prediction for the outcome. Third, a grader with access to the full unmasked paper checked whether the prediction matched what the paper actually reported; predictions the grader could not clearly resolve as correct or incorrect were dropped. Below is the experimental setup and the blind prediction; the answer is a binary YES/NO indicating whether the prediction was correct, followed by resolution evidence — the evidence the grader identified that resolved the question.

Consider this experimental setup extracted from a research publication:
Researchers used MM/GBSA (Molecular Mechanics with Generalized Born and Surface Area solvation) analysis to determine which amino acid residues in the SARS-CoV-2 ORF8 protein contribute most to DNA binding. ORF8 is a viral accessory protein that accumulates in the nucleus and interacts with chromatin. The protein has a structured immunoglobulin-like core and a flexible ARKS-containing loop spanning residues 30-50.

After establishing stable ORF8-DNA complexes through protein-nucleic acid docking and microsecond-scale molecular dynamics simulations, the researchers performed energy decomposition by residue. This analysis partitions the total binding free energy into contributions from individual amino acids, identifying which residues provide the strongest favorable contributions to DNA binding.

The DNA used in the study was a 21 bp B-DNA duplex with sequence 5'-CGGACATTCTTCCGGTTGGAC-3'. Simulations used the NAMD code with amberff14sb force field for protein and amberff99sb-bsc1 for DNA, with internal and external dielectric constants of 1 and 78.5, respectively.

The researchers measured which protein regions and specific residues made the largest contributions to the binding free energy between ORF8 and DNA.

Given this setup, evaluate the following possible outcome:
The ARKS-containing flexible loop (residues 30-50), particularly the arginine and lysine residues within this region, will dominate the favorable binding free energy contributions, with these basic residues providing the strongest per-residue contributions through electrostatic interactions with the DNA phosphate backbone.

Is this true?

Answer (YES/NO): YES